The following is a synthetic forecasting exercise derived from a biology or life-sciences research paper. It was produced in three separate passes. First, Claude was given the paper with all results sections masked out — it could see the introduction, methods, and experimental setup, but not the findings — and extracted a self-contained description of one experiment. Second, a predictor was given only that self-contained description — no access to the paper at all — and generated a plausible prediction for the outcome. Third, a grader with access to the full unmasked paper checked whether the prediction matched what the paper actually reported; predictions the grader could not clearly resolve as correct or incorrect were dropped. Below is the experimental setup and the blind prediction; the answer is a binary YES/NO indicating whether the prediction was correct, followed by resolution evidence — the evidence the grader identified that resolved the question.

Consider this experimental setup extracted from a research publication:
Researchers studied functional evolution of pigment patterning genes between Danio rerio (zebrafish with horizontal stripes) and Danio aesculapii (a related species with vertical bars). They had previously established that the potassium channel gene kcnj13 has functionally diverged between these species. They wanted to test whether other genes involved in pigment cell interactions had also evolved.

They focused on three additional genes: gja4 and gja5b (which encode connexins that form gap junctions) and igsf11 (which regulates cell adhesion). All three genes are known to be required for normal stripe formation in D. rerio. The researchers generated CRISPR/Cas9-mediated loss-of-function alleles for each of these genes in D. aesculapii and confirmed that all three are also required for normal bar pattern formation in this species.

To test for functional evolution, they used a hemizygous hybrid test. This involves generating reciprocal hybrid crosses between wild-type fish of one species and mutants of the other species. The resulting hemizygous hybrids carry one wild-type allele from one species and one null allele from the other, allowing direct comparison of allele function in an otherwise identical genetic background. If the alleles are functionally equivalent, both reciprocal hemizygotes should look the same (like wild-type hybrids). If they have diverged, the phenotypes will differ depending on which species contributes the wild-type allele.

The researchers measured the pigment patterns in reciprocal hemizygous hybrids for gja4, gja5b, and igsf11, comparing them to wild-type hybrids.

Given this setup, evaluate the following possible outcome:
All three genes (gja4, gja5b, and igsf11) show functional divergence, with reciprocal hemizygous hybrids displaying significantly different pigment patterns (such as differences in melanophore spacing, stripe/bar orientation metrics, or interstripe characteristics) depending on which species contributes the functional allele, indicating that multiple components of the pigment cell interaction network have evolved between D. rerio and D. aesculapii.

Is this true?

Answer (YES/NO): NO